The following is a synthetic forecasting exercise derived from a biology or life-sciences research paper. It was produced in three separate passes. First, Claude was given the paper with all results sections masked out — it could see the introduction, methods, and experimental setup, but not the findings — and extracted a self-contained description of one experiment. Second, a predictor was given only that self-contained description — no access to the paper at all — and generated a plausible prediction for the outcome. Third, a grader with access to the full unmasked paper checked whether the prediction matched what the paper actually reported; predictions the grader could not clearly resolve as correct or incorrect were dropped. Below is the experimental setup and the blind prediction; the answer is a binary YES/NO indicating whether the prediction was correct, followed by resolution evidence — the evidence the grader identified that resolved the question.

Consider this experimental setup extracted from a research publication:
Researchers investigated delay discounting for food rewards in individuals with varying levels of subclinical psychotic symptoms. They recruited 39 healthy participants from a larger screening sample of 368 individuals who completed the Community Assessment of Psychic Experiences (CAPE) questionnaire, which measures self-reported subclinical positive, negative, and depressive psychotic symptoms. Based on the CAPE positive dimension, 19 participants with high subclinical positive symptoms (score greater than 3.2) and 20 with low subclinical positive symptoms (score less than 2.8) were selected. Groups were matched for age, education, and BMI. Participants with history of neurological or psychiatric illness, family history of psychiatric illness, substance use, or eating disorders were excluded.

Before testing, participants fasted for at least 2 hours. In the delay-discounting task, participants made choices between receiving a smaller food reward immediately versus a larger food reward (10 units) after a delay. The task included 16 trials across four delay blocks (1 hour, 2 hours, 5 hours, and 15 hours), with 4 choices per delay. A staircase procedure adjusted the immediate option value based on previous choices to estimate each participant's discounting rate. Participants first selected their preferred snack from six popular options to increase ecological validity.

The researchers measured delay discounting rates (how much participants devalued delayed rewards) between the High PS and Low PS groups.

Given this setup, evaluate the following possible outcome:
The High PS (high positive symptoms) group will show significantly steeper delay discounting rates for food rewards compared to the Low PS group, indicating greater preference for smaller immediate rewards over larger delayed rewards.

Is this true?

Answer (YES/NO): YES